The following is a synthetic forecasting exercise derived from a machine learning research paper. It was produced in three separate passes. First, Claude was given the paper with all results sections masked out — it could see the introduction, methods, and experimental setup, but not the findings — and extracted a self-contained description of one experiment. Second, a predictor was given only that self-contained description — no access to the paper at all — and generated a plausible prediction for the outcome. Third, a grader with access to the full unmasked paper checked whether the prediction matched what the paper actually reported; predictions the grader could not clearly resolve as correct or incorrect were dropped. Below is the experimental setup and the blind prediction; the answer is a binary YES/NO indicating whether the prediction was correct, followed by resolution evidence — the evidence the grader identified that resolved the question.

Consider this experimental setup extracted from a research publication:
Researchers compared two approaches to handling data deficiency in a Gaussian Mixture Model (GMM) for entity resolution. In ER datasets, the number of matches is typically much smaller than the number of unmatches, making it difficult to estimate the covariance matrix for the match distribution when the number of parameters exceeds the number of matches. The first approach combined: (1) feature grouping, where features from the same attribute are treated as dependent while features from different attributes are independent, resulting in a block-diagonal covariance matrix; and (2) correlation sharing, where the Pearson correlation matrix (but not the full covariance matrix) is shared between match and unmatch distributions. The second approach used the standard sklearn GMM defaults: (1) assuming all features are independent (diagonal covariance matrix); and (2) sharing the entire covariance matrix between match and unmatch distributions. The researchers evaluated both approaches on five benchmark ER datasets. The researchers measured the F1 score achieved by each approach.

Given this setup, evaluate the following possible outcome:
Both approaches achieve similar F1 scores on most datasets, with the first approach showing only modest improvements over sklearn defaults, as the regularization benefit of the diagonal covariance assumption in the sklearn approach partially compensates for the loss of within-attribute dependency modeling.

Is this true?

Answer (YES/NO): NO